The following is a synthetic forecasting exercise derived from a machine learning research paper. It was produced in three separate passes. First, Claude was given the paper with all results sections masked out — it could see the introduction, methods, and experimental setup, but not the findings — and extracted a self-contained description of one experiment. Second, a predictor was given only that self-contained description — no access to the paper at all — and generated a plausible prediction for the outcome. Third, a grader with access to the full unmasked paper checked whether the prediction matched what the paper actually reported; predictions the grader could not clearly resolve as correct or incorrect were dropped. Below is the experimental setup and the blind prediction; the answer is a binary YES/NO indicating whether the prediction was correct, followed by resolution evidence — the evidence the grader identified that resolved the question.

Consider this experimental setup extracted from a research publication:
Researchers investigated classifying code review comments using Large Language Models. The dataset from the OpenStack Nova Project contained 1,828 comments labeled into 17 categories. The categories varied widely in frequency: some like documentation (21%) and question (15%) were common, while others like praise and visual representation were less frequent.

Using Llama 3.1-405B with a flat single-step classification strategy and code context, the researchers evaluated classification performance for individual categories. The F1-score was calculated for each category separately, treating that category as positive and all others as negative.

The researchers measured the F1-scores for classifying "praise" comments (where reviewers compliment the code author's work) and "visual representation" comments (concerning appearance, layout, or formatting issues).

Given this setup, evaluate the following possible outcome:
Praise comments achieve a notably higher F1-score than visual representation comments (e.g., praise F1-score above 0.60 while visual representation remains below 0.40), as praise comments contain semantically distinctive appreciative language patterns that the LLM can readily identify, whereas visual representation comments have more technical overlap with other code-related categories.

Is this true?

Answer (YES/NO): NO